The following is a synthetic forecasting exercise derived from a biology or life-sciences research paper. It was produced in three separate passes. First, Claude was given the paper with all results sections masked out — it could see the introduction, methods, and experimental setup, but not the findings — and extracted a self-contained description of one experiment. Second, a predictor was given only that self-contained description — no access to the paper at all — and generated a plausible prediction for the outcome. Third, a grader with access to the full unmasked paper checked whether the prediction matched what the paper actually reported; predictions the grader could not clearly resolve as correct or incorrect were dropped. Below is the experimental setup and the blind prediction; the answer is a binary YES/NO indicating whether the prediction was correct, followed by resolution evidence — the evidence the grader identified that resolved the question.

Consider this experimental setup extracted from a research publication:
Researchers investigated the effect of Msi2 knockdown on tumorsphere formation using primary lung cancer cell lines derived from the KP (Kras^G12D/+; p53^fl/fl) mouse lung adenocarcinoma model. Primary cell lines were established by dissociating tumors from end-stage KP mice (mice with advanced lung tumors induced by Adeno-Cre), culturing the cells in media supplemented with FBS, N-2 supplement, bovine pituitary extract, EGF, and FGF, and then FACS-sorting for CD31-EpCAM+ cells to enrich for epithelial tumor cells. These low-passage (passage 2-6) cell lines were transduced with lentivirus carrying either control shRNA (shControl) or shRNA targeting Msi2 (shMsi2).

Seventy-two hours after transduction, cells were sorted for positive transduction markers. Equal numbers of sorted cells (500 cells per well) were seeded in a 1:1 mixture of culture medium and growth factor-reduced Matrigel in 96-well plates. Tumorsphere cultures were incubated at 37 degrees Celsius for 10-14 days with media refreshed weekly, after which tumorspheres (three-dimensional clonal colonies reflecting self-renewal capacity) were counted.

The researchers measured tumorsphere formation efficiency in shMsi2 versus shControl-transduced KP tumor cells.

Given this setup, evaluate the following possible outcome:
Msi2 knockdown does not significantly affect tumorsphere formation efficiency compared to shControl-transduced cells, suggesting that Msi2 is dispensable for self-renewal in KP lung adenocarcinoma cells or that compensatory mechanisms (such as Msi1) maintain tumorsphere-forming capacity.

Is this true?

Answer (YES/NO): NO